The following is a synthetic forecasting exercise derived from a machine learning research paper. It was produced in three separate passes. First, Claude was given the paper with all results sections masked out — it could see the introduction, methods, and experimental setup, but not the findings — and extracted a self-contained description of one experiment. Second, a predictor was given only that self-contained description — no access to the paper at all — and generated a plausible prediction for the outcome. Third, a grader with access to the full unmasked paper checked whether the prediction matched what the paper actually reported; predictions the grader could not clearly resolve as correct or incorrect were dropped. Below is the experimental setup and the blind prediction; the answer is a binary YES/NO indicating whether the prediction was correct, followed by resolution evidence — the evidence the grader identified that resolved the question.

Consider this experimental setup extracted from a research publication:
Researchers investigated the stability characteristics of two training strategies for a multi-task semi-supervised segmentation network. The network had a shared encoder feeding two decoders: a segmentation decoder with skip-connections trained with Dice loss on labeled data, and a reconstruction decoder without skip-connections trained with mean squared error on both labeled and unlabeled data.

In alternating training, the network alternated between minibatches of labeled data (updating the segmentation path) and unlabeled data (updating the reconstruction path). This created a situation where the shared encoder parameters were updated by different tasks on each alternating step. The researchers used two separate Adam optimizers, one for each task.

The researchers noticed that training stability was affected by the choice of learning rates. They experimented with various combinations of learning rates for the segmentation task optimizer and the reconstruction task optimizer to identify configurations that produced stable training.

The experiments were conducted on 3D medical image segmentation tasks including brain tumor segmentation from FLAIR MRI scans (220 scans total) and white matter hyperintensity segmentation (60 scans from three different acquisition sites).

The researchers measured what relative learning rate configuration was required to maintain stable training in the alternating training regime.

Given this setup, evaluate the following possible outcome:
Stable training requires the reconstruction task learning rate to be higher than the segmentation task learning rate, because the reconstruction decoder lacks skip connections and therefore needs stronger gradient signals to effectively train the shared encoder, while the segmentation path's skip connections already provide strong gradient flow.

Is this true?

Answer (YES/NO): NO